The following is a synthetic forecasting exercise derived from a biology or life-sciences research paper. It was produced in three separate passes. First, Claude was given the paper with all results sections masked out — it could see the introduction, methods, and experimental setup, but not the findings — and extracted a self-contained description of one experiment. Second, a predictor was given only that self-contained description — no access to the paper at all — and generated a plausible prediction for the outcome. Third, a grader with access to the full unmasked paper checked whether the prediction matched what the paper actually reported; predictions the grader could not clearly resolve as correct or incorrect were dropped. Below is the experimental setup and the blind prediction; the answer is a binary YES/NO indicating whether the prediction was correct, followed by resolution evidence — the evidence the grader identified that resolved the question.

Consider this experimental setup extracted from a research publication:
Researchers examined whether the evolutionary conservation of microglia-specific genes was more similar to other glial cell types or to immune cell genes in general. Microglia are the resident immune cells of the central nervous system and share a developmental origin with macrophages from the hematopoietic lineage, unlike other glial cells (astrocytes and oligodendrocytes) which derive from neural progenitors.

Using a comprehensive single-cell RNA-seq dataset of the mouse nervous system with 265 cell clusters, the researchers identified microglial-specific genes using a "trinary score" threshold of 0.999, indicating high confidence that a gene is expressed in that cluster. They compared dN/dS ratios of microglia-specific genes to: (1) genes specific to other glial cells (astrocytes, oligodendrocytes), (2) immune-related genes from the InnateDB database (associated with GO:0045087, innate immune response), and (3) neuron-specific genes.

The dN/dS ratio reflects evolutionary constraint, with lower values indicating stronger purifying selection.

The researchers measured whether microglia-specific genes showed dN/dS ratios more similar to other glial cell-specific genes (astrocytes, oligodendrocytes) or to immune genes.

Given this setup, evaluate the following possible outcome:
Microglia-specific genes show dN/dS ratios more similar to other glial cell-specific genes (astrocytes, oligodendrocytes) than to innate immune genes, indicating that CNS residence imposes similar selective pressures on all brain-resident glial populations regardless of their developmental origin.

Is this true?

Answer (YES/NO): NO